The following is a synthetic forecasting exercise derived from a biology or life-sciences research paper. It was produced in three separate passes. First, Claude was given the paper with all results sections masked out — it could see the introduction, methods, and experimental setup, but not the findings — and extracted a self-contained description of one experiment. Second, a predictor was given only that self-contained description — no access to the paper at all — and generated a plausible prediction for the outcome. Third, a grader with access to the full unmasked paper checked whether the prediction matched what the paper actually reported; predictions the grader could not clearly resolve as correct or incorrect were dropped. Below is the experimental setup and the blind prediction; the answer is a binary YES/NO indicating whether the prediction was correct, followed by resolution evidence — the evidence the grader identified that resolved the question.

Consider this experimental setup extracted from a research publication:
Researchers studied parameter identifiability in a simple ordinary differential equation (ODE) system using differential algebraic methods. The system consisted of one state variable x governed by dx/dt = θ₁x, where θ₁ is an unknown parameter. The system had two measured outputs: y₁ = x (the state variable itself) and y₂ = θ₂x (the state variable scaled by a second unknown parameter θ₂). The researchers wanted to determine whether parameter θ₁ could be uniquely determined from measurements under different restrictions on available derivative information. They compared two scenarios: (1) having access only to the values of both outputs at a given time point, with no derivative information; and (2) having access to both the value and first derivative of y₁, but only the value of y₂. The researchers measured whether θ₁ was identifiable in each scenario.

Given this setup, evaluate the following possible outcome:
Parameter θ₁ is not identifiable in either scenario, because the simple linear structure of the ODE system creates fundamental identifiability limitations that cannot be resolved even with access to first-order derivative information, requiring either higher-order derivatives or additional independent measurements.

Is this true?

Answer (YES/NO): NO